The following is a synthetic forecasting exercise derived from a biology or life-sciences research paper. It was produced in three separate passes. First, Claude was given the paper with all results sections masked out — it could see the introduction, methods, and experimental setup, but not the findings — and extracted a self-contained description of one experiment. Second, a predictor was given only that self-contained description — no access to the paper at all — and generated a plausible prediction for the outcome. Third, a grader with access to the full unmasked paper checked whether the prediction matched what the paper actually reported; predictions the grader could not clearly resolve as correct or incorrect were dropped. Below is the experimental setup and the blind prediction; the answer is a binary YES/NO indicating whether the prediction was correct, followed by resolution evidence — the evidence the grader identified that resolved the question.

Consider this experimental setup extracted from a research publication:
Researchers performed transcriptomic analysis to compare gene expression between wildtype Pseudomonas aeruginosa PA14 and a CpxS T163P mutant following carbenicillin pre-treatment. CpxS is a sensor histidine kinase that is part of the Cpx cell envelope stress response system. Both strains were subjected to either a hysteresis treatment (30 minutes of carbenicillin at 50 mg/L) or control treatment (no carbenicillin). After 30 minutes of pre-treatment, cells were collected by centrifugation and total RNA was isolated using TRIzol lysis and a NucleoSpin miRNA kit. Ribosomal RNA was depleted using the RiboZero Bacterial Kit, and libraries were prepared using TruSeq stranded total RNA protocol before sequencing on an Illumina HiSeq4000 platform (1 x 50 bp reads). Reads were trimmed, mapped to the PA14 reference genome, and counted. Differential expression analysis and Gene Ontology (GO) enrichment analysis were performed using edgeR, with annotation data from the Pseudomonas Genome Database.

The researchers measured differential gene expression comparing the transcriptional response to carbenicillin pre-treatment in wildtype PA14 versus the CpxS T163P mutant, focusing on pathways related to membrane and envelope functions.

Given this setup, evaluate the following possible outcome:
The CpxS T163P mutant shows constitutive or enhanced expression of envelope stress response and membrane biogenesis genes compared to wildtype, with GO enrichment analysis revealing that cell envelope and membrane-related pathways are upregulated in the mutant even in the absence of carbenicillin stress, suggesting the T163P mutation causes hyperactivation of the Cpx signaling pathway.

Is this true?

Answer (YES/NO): YES